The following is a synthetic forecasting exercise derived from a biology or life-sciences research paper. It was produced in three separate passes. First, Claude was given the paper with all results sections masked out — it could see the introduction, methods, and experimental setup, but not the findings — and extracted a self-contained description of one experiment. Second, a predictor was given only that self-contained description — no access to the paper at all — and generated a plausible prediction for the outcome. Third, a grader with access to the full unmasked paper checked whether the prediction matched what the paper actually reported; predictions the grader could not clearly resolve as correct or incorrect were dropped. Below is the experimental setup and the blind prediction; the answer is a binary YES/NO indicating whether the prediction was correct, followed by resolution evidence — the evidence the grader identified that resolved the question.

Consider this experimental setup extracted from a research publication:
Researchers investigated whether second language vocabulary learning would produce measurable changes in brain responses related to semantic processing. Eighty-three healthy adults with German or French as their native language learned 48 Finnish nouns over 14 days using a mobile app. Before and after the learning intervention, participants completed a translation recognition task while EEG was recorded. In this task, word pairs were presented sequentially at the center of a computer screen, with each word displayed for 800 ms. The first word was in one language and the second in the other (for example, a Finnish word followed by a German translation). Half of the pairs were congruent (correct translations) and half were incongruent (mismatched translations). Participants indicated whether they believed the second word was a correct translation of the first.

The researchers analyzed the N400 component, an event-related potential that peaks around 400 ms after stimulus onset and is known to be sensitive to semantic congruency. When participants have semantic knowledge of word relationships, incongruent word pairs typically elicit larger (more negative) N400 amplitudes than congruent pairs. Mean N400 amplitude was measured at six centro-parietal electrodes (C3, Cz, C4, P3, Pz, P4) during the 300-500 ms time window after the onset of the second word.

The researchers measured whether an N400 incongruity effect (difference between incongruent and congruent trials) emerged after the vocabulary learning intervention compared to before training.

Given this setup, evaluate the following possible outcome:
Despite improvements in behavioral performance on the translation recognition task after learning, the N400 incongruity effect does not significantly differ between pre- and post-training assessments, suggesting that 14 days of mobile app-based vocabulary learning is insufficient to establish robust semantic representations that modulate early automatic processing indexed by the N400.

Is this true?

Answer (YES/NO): NO